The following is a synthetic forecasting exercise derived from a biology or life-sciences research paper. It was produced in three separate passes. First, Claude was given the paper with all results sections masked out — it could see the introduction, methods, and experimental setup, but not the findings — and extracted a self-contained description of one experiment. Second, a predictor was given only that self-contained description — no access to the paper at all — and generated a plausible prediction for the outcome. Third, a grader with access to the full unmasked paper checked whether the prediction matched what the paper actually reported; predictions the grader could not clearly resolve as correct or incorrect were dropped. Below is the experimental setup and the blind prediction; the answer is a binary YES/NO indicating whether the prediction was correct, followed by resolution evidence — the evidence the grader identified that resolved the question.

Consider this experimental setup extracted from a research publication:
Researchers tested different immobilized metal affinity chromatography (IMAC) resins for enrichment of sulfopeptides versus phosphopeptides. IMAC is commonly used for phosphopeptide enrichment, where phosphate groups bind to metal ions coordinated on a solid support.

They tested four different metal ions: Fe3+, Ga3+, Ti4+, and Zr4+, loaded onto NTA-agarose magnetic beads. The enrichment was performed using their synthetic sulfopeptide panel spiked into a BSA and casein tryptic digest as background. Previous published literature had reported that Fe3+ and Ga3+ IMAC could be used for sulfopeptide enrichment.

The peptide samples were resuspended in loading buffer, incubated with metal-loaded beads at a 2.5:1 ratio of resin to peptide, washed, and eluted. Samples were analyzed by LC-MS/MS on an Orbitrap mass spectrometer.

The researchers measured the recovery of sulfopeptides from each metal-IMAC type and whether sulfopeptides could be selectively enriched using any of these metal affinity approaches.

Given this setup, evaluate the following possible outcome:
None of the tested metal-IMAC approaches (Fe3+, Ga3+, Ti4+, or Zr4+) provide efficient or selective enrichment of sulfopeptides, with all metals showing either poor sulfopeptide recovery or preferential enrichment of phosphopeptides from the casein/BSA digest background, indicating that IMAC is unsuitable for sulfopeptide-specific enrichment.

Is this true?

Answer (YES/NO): NO